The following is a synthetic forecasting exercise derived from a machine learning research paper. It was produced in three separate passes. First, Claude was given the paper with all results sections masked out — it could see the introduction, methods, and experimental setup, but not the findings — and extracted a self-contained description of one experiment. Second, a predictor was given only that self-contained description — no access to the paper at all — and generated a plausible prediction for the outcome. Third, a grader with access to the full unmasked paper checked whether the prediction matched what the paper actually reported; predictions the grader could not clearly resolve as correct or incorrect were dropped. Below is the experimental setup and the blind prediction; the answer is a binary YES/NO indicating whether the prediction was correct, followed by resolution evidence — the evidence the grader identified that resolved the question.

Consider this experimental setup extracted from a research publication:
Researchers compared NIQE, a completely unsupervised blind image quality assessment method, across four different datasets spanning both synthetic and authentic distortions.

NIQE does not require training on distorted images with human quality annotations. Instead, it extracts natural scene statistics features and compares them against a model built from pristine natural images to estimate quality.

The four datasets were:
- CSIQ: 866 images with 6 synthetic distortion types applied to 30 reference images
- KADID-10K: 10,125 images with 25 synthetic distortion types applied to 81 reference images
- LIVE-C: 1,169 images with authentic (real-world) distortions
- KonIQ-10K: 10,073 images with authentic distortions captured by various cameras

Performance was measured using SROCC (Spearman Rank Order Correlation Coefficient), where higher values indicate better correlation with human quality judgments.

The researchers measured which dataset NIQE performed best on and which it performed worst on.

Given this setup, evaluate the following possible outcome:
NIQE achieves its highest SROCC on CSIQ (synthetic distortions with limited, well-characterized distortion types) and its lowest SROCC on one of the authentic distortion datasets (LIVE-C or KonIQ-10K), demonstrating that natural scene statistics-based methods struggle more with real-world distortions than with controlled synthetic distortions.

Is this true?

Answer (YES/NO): NO